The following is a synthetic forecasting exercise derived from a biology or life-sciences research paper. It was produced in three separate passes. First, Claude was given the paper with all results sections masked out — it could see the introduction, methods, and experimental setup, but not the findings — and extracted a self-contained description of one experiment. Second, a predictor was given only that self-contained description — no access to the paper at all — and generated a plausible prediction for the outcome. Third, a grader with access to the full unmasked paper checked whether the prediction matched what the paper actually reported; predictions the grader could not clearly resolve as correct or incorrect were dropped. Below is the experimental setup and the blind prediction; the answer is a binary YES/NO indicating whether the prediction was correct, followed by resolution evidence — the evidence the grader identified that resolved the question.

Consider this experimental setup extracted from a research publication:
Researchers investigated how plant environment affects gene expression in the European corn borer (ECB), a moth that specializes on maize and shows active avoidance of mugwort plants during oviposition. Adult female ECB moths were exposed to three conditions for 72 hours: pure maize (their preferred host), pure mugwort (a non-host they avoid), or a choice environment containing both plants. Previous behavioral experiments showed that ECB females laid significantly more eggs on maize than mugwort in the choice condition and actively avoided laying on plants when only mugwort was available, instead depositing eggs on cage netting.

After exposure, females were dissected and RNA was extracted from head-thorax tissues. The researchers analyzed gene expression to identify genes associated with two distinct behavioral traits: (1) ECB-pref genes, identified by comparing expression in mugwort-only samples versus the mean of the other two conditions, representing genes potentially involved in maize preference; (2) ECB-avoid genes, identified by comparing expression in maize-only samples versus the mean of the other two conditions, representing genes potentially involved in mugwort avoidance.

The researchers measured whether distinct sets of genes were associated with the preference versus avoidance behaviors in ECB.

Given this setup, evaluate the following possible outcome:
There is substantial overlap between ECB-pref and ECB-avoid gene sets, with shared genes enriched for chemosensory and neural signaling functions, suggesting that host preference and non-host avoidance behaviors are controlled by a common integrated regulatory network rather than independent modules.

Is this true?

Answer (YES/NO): NO